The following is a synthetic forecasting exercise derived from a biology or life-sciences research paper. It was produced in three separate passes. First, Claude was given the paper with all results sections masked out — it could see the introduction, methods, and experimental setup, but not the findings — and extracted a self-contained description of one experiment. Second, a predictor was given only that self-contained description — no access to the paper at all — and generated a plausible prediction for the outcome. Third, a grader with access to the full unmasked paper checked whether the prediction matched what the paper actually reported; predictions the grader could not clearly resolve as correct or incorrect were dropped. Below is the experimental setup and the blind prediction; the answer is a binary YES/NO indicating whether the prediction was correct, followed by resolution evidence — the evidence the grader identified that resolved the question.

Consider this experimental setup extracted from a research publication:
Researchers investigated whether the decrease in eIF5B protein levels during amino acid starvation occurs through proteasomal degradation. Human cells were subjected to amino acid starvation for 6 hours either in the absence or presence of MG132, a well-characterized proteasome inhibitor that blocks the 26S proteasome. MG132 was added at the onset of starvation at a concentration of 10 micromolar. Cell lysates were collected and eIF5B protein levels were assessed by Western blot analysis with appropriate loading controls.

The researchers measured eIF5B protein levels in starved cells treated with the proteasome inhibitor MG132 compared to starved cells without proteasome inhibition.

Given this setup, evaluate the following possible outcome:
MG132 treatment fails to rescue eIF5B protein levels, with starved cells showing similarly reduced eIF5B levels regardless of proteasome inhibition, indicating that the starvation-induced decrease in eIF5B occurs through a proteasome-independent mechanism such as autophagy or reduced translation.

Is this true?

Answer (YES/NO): NO